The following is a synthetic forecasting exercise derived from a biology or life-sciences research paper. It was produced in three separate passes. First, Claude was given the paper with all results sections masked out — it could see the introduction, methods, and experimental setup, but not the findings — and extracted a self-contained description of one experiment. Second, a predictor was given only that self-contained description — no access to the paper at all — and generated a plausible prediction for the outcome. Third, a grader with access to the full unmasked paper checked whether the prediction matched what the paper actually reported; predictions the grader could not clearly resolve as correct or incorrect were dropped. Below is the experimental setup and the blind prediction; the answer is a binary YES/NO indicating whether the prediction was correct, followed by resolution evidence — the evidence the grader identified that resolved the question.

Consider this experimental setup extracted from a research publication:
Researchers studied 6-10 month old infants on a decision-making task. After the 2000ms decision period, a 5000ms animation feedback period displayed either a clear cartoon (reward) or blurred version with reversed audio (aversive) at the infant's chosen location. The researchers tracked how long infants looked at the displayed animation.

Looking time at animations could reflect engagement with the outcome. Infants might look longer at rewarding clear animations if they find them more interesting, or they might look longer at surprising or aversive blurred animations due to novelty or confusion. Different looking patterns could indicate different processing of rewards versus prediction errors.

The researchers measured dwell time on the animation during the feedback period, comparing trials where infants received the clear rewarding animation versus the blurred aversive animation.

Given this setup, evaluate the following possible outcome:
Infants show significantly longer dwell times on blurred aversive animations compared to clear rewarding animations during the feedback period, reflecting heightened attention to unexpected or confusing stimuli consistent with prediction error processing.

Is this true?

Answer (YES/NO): NO